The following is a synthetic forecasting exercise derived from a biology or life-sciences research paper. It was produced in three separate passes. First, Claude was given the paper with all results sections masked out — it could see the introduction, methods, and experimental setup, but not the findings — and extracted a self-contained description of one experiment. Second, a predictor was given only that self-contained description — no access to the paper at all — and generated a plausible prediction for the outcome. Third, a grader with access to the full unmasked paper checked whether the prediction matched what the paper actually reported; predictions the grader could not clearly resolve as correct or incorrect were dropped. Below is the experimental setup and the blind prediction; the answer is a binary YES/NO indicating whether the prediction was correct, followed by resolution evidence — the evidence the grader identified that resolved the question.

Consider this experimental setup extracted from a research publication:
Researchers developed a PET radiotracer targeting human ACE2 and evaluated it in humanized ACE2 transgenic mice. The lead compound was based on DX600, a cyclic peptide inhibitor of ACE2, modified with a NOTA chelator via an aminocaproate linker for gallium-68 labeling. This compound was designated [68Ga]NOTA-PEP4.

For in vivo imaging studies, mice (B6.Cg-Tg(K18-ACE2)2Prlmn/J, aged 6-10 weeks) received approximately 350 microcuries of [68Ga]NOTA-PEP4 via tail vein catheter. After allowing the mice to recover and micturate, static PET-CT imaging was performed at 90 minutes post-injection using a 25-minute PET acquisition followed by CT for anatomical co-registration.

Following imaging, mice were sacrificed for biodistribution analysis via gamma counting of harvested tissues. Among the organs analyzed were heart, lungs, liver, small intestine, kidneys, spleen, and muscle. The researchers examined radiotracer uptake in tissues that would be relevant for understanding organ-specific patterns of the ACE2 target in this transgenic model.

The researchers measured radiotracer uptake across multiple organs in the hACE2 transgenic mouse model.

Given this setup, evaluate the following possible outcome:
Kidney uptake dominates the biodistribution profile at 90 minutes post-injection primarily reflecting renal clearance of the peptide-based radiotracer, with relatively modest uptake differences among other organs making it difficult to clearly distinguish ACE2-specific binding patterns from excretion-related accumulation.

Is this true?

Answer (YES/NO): NO